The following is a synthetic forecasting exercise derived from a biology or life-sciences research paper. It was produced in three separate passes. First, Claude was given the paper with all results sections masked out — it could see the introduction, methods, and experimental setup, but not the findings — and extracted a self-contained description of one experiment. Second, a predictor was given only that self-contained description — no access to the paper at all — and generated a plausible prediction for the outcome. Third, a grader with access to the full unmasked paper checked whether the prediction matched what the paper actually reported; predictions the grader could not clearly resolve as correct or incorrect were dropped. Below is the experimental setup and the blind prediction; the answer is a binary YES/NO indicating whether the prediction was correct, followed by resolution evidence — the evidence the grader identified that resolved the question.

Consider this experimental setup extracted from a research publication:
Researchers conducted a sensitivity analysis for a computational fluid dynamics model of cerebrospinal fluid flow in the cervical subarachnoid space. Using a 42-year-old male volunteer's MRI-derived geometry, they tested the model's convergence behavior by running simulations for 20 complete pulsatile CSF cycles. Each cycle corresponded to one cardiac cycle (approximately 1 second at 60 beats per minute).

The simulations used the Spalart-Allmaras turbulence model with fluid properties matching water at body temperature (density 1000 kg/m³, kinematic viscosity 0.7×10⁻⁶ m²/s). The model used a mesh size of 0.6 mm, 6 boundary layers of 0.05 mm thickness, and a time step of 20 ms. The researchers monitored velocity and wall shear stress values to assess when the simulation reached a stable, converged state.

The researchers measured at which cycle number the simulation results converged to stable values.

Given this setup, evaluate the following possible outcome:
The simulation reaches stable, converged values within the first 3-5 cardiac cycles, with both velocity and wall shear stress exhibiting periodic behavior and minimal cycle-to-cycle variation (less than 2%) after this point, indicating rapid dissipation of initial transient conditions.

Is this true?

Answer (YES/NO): NO